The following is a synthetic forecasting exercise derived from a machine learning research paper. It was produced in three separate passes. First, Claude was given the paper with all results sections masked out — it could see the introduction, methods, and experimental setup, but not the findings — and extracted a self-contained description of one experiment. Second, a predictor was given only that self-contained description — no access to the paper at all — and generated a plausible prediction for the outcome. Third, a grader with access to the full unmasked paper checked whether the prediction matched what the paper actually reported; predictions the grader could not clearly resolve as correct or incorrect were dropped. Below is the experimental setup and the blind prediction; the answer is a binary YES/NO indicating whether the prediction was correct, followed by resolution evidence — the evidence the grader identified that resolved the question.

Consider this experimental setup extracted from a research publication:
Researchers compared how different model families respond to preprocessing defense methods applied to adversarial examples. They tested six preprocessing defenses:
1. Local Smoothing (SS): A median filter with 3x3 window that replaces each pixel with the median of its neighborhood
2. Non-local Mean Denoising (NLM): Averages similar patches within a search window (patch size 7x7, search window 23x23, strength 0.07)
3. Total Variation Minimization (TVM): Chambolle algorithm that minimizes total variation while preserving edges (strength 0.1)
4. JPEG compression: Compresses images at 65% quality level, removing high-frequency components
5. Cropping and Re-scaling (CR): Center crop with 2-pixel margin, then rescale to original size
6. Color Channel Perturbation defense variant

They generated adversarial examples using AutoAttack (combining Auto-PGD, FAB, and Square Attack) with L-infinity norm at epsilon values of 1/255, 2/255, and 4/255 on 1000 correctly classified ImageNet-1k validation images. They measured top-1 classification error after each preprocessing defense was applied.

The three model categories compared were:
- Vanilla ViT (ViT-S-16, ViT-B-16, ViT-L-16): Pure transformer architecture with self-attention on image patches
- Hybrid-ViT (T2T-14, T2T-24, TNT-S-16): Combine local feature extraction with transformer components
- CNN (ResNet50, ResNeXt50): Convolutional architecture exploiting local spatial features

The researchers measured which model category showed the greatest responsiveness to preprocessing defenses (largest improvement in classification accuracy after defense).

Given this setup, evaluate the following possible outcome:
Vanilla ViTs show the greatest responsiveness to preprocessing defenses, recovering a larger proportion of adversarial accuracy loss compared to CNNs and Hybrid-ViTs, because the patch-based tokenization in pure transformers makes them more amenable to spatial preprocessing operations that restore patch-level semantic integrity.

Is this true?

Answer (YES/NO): NO